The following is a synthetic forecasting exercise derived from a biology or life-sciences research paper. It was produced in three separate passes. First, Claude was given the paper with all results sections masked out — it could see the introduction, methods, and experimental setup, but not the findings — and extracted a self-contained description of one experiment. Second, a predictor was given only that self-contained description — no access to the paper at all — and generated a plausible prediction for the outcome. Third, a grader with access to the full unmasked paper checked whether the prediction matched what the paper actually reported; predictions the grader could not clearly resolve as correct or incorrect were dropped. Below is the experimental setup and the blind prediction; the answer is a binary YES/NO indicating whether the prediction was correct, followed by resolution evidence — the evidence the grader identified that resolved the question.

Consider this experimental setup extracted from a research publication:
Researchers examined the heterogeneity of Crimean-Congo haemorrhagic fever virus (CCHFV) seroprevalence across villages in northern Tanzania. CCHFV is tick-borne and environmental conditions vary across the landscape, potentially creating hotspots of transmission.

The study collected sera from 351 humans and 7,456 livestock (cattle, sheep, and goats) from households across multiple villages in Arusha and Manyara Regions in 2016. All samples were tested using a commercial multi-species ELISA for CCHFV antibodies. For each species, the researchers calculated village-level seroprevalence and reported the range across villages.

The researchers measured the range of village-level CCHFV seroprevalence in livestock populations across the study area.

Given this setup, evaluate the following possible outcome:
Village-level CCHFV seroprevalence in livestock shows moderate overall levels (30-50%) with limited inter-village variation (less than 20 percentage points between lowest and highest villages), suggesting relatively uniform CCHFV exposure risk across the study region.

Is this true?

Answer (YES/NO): NO